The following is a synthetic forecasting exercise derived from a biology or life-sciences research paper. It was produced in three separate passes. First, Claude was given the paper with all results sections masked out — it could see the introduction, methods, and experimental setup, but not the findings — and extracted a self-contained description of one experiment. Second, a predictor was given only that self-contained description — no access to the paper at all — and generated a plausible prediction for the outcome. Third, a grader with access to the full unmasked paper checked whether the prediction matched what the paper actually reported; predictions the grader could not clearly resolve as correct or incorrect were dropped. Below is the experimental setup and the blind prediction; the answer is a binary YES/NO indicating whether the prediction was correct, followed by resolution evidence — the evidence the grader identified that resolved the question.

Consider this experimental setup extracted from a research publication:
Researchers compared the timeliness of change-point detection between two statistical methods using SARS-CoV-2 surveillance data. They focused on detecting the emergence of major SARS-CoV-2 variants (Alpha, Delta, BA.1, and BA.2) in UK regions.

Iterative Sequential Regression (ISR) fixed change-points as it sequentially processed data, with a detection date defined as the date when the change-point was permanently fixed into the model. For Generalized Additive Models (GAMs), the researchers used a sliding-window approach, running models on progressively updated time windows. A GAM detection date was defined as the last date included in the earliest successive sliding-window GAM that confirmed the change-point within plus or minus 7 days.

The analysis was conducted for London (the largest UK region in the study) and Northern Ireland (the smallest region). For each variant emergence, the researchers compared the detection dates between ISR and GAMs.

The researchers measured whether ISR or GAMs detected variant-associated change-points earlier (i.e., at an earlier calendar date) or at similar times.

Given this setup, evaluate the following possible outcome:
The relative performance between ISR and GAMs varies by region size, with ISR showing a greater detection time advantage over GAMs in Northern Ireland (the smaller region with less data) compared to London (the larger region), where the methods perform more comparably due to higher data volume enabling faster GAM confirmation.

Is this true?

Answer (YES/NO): NO